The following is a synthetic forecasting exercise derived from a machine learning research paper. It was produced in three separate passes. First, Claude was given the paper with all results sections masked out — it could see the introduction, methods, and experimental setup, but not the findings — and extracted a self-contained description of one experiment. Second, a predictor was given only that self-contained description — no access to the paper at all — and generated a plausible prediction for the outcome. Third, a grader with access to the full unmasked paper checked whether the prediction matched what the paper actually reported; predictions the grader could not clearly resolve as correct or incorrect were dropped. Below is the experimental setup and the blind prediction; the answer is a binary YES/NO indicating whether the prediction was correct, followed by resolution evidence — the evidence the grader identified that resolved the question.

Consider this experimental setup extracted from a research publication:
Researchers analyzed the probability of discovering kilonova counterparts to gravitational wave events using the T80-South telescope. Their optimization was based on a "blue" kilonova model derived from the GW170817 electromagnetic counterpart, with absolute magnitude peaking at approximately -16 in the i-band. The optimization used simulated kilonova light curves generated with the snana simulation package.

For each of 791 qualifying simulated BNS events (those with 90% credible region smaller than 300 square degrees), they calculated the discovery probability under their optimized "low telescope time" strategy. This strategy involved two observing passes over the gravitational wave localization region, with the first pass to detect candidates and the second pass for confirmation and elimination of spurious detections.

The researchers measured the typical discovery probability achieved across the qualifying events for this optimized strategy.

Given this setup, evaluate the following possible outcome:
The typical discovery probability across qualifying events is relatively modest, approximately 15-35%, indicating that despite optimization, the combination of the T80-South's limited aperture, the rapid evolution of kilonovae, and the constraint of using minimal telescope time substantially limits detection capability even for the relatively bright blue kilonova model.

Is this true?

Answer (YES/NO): NO